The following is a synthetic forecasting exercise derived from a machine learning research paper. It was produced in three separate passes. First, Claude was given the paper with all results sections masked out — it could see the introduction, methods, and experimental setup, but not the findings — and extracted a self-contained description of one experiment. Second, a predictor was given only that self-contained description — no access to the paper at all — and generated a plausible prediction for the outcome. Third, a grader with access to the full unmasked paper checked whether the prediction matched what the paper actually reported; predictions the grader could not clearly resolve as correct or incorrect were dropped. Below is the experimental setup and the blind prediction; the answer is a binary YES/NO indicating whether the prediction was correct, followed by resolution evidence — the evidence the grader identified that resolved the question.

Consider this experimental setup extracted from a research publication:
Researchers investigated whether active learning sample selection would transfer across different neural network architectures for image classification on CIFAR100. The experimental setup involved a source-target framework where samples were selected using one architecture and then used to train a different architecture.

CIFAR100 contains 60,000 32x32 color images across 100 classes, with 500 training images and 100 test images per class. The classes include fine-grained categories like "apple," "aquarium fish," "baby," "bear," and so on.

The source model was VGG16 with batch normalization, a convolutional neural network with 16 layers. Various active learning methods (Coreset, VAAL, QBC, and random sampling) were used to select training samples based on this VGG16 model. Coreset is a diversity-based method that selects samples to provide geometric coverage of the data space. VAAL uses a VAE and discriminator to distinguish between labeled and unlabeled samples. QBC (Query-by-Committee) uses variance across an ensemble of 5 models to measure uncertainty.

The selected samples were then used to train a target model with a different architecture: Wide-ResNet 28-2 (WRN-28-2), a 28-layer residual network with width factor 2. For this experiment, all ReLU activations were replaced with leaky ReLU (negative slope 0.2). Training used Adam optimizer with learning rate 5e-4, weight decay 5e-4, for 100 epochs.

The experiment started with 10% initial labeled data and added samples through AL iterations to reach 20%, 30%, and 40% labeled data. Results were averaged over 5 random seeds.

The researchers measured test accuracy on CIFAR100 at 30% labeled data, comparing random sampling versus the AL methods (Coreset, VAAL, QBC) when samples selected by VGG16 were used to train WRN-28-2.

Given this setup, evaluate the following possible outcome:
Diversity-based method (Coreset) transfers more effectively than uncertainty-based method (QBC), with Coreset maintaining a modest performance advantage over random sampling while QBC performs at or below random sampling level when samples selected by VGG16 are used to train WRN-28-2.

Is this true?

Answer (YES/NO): NO